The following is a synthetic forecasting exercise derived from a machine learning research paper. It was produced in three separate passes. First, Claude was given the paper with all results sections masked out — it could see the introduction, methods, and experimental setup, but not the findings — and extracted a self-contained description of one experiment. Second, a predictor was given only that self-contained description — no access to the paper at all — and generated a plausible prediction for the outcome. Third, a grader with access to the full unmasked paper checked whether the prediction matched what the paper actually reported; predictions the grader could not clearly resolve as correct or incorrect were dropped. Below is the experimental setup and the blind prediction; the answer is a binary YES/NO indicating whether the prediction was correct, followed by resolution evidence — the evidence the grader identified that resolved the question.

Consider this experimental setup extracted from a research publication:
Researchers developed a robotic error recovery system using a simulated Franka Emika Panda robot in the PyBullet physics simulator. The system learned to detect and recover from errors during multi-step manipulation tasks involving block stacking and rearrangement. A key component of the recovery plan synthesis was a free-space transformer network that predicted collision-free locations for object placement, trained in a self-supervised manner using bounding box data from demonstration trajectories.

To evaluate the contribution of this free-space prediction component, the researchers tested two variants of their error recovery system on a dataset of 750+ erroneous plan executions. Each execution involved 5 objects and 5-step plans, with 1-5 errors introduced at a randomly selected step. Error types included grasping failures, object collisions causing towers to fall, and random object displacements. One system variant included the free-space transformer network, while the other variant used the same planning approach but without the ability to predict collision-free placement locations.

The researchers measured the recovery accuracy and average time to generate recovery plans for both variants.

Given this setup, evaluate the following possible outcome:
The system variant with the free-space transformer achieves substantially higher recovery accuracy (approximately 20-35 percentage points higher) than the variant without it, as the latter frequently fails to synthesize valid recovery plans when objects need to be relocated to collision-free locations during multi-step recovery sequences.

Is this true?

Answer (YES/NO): NO